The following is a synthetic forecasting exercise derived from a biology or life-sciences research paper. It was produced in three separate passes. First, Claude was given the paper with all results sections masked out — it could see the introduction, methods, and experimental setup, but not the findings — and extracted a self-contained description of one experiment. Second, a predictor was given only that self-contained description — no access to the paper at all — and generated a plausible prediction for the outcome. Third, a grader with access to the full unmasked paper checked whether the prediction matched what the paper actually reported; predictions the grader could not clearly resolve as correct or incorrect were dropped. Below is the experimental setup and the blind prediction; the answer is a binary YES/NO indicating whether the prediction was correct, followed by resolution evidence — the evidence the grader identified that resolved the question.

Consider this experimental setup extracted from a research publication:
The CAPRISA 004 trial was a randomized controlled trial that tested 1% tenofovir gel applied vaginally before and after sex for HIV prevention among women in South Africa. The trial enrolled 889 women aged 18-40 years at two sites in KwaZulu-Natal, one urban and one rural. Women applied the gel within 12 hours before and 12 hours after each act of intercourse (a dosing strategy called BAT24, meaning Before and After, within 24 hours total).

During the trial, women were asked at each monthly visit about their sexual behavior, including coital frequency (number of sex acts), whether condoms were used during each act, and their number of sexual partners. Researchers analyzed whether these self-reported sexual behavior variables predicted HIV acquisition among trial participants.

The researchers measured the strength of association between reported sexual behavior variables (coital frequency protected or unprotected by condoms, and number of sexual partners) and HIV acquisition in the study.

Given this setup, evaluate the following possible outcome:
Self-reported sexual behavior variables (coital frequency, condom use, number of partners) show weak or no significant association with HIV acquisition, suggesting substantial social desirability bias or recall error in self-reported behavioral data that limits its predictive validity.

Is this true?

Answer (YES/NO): YES